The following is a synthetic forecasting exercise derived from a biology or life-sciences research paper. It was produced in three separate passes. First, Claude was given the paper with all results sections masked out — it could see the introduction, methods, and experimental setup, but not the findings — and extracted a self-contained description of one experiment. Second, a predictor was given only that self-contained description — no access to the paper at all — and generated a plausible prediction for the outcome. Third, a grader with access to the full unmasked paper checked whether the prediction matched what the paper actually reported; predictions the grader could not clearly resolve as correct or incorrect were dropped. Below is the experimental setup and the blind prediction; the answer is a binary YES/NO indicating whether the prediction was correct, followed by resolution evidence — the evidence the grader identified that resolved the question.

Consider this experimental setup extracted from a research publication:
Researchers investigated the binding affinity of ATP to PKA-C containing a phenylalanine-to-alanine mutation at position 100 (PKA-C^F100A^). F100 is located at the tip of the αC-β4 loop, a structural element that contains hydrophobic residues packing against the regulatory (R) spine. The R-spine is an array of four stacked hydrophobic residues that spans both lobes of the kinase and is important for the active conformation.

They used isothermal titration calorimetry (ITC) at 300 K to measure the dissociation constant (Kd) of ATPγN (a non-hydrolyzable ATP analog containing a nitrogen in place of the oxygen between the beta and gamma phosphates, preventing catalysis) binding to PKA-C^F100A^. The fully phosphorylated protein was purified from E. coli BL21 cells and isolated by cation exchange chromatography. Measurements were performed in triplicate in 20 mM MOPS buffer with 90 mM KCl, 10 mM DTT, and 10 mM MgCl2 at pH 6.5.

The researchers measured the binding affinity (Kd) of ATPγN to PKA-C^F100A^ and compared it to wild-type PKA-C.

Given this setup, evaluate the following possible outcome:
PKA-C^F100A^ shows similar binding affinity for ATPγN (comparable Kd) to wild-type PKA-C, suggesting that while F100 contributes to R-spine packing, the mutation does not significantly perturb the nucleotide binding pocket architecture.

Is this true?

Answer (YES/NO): YES